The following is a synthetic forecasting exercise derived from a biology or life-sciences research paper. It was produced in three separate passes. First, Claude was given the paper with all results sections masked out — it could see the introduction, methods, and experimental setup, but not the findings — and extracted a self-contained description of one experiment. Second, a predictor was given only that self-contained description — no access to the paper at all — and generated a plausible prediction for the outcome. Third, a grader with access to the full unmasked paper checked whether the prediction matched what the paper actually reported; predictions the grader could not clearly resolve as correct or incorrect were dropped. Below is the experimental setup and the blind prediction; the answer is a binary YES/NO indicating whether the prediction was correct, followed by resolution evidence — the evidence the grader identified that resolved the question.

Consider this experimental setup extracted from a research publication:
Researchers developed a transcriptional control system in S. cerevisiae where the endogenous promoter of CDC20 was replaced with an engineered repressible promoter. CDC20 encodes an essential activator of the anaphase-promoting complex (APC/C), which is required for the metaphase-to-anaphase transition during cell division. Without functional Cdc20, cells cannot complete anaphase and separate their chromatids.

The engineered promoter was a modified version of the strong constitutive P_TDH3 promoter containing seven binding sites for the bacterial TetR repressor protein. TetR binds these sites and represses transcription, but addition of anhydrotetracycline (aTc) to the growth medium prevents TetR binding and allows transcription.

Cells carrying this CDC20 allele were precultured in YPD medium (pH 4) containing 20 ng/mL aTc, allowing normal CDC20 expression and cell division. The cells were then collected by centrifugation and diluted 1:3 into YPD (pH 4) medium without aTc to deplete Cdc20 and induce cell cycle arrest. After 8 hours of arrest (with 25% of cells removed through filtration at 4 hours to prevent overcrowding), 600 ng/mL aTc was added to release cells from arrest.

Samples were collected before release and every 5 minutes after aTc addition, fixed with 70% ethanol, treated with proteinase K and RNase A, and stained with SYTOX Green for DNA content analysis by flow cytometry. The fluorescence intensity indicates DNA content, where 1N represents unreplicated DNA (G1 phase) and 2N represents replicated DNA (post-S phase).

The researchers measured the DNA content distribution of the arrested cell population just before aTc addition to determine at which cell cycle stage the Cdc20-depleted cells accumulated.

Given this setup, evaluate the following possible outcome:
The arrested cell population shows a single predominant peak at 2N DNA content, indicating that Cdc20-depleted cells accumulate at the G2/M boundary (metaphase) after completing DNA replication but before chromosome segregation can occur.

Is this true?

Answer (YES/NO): YES